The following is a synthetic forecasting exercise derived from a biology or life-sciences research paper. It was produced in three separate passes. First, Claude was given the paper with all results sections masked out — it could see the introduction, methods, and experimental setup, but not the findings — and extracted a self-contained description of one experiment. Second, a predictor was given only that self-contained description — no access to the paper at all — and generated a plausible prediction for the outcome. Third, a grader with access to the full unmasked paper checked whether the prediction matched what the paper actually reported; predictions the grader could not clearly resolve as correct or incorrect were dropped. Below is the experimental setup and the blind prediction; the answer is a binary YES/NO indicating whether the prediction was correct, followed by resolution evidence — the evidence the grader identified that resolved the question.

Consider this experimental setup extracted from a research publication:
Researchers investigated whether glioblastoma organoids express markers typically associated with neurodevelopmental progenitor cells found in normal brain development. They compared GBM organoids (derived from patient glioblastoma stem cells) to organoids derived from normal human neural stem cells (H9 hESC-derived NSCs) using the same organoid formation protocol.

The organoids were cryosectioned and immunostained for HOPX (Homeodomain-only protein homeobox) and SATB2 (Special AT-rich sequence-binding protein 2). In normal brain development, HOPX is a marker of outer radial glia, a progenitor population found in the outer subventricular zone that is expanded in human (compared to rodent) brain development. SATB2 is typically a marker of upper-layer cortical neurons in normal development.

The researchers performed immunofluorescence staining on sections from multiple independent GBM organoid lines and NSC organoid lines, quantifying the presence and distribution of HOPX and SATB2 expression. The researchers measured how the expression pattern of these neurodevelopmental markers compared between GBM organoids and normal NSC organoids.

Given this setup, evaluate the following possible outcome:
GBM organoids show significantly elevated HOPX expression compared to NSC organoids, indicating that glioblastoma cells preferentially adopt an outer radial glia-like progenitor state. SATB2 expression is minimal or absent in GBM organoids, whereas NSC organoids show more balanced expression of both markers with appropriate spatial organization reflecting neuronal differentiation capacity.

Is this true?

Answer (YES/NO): NO